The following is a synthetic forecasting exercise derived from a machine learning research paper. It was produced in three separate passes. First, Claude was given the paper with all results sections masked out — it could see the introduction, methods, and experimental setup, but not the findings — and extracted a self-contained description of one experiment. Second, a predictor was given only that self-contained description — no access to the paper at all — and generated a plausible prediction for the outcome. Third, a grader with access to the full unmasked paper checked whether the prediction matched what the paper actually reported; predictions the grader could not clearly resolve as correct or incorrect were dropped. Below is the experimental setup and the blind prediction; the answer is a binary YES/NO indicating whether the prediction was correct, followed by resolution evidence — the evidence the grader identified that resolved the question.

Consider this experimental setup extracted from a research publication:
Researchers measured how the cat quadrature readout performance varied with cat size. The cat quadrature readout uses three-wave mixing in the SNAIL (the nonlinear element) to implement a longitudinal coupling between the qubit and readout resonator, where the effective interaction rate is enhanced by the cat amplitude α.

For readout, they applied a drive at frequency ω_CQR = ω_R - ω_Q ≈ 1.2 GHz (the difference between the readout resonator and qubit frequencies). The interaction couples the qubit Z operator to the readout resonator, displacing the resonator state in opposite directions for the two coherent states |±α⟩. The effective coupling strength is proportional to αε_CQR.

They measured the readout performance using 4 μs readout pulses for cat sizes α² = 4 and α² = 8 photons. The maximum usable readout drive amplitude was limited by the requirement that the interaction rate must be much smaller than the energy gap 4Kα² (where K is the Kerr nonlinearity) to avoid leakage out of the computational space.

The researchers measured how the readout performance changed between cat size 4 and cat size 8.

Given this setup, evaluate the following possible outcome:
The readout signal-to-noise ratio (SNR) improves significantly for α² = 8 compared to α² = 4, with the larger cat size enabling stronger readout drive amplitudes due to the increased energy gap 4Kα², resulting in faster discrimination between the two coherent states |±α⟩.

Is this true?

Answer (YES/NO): NO